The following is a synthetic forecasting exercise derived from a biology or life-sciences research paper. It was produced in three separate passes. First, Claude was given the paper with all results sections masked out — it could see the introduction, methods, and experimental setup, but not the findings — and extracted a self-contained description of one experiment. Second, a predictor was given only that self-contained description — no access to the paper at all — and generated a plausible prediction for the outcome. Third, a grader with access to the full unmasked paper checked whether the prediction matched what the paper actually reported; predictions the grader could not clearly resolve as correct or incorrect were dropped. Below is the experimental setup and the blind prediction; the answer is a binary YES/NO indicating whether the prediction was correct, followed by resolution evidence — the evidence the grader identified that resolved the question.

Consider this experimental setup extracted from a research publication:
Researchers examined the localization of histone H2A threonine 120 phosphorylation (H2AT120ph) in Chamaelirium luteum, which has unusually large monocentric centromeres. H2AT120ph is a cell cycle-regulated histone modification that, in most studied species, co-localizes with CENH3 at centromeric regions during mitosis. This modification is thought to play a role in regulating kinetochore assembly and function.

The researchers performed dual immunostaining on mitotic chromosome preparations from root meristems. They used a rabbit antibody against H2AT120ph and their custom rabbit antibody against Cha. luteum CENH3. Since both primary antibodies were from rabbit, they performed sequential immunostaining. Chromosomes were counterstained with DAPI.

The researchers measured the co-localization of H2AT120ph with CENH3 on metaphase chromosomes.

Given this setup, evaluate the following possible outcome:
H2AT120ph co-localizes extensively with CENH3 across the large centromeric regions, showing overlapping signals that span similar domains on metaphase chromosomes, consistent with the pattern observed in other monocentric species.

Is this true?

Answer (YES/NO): NO